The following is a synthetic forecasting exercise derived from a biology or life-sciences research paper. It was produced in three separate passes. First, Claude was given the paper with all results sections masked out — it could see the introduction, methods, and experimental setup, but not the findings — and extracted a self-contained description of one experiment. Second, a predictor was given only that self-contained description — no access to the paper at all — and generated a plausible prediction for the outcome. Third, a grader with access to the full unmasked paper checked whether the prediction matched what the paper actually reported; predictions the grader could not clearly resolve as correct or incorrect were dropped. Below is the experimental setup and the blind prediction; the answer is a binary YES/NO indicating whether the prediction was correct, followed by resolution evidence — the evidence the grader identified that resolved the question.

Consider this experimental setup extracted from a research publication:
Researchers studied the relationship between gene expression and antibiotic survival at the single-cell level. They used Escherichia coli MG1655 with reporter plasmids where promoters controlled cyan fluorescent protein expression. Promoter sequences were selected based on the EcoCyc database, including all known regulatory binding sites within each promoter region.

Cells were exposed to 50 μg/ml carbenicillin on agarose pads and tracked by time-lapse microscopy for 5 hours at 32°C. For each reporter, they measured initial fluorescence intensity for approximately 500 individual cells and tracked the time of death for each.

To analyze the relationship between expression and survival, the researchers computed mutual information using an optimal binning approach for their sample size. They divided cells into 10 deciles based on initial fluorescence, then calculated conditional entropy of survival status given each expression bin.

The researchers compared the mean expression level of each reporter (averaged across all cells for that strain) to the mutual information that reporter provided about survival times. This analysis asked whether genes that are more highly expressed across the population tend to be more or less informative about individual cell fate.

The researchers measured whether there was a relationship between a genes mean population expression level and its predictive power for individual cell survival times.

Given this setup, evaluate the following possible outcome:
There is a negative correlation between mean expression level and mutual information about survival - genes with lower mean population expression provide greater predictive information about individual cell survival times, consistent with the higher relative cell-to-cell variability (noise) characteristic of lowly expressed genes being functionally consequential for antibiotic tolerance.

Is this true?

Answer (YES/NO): NO